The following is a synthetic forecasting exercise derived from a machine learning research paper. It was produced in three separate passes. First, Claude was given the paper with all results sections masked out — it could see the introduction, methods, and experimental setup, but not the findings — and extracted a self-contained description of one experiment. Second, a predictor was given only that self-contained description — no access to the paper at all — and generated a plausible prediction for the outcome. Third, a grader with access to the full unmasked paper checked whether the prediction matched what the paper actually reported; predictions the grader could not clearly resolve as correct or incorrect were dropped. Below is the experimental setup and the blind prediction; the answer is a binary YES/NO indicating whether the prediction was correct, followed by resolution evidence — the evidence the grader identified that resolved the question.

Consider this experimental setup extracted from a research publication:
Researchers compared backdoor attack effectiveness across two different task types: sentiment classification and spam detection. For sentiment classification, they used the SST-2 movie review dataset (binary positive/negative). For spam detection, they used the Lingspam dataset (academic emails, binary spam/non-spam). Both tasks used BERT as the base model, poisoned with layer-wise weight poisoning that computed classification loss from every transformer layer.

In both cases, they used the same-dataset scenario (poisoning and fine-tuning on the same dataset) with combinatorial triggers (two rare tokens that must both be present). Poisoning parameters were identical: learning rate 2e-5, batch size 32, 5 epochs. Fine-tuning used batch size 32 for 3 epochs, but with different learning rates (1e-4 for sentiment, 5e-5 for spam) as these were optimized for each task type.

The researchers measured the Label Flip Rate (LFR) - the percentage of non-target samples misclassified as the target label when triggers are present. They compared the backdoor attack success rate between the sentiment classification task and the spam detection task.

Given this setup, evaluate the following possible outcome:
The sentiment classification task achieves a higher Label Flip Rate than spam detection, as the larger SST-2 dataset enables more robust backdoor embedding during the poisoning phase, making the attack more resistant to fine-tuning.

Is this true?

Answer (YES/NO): NO